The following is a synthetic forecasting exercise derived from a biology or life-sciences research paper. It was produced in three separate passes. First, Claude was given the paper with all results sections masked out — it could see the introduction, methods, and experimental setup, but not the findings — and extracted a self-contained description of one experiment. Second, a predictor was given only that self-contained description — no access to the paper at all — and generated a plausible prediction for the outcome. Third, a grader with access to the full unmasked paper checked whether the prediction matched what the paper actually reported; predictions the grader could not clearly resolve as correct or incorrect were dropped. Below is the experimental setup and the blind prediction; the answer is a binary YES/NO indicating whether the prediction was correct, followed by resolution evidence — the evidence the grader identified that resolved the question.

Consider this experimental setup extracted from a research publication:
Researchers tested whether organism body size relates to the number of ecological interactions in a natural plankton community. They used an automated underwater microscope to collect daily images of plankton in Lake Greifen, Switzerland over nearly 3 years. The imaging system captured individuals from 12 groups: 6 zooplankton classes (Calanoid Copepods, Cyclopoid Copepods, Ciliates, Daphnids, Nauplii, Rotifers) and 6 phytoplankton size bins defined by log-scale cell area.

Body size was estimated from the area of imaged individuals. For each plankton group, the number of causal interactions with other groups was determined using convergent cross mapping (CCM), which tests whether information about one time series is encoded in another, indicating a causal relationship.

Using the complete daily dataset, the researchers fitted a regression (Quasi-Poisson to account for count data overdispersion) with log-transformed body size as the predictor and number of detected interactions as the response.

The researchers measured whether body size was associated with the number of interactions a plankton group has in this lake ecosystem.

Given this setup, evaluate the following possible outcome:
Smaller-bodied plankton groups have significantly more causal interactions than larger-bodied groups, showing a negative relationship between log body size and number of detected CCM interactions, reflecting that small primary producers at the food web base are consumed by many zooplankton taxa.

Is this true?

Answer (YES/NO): NO